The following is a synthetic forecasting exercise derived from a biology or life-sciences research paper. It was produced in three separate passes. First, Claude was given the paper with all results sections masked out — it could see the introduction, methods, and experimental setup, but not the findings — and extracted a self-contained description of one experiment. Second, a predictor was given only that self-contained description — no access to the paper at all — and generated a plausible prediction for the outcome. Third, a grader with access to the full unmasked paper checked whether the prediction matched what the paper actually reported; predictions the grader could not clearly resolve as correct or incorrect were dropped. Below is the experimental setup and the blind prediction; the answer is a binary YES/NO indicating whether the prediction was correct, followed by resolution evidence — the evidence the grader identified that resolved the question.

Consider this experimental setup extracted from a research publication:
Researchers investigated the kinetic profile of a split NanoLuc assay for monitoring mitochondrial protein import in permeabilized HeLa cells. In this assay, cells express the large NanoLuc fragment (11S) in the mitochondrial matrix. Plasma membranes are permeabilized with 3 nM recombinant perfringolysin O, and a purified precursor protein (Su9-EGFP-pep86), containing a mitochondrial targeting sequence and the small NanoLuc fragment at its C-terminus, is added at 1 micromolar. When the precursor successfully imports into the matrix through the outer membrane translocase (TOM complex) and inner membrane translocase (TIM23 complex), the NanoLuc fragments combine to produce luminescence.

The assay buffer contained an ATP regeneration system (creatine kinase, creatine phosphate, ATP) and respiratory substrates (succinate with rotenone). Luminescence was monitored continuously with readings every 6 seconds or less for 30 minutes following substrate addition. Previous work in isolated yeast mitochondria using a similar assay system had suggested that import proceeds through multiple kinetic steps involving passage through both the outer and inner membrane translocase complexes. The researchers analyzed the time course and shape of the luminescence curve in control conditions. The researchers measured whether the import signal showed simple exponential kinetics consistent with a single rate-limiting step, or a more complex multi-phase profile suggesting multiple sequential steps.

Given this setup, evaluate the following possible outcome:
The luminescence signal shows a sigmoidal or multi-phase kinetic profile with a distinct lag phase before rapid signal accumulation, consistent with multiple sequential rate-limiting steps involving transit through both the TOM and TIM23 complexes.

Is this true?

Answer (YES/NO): YES